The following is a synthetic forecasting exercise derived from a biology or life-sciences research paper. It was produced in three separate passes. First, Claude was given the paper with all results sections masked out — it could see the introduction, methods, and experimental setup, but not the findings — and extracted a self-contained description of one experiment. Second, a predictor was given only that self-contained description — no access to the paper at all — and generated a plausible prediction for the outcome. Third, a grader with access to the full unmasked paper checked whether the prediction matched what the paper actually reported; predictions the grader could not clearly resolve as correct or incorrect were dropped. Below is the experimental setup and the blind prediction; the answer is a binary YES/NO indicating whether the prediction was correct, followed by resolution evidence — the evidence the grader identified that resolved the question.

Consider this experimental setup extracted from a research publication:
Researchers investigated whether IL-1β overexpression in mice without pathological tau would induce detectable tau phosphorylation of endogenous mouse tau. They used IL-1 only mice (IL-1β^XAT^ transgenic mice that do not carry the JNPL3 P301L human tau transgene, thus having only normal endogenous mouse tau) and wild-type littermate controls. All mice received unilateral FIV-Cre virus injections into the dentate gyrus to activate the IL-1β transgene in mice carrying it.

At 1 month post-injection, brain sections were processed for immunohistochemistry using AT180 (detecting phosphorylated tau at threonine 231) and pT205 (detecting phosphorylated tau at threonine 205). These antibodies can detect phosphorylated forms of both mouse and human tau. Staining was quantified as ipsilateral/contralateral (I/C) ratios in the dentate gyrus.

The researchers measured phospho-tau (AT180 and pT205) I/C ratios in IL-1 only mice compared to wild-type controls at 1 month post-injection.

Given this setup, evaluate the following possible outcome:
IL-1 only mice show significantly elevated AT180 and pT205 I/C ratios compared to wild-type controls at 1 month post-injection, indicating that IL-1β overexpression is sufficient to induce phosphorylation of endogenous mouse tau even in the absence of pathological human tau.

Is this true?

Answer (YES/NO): NO